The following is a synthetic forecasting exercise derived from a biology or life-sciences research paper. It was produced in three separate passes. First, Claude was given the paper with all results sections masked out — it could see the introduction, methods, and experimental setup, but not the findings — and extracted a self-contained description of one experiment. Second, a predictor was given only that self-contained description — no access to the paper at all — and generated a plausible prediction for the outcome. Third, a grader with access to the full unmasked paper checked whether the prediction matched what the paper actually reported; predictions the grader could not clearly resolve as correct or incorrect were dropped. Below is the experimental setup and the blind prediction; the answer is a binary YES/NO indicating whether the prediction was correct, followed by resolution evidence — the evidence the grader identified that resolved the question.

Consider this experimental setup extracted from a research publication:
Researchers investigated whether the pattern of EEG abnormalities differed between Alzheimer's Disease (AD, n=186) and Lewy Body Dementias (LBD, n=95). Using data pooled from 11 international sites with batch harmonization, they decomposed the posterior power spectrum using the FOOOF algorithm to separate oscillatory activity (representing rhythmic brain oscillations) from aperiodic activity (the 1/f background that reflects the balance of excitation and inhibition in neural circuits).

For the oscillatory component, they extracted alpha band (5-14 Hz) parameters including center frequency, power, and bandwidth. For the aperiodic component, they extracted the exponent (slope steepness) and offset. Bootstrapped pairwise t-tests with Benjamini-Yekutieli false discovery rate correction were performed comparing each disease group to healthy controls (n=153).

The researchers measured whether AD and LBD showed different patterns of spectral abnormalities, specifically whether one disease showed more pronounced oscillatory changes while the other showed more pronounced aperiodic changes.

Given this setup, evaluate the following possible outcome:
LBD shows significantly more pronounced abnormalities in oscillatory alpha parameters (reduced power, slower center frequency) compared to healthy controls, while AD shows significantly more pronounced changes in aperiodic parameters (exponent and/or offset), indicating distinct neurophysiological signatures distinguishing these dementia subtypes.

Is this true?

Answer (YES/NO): NO